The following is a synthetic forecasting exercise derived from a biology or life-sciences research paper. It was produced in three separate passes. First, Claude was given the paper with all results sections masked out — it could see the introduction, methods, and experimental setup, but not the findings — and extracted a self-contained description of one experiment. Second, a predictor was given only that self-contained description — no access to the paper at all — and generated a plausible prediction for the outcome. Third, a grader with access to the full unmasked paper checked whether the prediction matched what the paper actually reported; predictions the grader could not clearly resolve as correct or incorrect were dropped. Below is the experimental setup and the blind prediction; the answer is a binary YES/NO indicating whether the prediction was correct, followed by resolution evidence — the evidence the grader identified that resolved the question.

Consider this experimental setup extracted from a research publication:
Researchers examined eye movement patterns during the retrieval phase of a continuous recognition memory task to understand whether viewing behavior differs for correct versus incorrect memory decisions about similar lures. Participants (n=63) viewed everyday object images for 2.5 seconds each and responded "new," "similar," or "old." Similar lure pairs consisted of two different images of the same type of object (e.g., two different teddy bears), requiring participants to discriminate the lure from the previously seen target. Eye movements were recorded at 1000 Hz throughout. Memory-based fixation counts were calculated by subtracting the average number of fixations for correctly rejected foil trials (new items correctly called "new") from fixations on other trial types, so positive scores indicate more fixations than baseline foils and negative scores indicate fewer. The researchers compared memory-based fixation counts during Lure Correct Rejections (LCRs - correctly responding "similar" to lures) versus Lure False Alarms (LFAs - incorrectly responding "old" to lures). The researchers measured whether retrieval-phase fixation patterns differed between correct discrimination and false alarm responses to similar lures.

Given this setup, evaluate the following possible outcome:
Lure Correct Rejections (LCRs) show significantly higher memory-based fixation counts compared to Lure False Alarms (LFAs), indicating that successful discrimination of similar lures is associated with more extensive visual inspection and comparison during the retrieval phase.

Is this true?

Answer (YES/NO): YES